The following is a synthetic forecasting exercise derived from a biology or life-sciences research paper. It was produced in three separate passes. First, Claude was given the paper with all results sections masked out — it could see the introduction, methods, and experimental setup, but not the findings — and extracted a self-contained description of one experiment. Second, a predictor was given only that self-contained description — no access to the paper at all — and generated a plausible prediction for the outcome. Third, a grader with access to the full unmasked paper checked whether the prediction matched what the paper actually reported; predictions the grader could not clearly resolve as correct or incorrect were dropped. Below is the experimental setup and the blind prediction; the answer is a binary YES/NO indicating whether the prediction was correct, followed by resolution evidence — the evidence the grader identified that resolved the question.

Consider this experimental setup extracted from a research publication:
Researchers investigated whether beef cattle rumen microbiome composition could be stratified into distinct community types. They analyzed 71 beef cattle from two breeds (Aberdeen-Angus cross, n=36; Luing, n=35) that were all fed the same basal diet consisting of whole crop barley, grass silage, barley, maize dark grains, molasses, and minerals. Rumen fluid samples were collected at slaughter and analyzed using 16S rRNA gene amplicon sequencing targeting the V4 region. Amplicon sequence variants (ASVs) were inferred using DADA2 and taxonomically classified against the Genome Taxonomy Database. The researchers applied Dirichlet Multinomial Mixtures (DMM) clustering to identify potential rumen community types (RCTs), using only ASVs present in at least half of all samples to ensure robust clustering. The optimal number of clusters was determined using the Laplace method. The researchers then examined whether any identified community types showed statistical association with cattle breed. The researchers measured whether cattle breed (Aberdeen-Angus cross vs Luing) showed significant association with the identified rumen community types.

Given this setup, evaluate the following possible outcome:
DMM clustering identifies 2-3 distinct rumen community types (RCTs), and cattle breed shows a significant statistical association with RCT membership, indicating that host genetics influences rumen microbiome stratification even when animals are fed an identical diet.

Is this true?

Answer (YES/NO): NO